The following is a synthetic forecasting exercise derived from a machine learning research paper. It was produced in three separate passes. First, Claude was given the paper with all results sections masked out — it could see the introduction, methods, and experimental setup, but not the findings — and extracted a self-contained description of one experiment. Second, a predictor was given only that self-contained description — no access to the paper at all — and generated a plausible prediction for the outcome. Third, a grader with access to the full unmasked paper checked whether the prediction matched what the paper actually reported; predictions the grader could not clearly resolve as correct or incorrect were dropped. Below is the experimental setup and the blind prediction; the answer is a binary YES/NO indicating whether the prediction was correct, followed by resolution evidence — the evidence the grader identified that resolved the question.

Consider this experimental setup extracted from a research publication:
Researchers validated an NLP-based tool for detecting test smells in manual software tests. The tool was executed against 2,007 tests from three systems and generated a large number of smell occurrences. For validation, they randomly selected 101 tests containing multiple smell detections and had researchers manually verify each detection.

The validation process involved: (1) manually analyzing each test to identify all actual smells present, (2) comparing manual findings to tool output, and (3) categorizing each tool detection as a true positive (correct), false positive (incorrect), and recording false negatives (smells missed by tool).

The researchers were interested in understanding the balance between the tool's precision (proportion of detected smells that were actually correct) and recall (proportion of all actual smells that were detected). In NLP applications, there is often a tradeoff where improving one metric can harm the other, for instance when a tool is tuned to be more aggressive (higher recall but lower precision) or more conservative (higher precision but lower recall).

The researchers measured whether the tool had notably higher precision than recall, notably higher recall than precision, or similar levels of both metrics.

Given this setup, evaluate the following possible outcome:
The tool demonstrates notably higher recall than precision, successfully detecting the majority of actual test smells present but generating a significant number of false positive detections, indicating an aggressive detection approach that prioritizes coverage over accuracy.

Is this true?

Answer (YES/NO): NO